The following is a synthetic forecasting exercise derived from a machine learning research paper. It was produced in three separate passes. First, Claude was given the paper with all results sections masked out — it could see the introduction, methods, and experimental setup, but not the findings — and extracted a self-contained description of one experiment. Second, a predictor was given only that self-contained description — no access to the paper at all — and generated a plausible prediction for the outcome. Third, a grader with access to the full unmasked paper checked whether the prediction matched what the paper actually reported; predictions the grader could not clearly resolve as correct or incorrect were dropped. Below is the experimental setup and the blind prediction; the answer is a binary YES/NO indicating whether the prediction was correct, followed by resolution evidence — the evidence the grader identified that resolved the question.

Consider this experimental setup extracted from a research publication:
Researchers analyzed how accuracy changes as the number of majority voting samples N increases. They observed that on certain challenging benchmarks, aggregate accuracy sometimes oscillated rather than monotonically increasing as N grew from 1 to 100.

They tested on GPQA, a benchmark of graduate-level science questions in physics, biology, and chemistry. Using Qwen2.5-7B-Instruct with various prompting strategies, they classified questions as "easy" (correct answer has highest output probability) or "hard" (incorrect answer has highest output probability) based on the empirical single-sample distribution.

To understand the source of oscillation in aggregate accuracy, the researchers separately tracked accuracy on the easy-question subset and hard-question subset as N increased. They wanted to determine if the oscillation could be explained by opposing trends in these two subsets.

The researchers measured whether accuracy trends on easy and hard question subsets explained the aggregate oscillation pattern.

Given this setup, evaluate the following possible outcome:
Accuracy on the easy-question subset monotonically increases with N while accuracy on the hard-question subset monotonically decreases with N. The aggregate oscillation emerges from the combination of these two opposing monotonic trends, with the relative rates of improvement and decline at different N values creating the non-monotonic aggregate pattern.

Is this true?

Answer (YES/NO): NO